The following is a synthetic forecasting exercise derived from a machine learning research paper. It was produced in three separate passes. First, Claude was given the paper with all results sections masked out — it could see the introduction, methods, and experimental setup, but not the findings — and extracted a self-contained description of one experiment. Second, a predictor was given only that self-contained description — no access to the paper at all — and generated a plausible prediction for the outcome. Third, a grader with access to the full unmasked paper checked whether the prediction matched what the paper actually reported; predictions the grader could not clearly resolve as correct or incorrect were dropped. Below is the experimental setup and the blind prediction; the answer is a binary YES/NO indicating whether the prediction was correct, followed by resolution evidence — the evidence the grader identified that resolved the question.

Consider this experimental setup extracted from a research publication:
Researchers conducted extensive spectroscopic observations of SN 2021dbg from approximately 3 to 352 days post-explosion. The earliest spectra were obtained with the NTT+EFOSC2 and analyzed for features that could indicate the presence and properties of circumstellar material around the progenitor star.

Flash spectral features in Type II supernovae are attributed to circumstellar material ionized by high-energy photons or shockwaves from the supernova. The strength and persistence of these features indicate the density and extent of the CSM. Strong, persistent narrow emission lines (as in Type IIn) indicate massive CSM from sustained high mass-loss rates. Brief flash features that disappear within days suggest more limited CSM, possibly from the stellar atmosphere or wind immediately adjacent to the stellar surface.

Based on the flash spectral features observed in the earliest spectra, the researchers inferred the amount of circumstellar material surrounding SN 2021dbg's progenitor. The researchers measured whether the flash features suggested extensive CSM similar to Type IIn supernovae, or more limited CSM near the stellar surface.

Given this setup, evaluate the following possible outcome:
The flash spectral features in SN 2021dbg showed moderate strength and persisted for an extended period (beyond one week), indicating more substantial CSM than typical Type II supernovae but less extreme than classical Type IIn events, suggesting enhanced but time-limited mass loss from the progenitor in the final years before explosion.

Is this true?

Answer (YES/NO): NO